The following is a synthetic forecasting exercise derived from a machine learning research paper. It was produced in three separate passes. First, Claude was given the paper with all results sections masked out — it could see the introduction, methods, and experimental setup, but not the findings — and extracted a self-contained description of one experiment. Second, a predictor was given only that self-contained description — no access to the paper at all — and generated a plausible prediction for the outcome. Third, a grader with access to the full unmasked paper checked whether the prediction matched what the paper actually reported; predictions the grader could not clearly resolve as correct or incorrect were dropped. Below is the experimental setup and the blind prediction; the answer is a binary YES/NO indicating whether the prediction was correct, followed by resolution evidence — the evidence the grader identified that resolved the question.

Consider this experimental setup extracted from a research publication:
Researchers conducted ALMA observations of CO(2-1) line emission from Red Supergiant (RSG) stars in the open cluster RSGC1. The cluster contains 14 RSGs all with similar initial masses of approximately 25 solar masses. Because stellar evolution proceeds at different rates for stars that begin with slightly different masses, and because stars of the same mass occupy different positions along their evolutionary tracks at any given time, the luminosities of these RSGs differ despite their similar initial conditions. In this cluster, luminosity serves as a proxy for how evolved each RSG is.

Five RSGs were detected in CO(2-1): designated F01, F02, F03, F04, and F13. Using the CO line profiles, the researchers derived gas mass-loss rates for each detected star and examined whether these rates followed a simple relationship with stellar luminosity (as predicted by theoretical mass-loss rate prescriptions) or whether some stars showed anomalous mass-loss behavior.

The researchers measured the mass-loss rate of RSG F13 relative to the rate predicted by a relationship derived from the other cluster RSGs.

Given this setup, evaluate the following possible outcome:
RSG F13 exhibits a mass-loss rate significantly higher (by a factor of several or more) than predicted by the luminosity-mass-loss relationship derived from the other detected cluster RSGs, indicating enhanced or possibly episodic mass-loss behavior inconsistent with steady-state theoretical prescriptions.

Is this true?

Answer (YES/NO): YES